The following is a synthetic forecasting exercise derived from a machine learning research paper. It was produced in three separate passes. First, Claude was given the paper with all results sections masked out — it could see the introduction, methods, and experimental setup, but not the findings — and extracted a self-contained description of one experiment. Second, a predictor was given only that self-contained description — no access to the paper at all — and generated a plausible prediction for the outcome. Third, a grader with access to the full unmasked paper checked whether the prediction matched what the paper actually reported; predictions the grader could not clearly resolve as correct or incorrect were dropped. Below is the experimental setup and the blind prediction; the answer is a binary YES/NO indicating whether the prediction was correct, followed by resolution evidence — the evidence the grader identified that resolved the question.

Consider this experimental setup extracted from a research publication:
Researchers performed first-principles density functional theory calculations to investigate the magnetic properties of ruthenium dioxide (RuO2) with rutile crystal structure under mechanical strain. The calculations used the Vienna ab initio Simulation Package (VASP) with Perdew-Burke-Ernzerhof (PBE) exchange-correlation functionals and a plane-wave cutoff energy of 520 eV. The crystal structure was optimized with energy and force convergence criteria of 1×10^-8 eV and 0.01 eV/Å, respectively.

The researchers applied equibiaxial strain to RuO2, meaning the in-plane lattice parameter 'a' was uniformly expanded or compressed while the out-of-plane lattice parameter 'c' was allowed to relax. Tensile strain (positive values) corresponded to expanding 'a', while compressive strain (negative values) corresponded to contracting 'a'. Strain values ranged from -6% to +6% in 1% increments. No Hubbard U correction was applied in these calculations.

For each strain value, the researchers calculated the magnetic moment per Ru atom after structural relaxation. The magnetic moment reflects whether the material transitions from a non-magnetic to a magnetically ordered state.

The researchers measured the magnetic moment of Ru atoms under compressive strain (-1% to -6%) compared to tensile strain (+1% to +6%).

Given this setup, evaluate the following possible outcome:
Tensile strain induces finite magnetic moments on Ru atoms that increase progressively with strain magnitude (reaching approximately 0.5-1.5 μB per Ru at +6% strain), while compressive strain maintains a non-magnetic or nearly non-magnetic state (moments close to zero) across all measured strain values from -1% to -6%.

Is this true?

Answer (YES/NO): YES